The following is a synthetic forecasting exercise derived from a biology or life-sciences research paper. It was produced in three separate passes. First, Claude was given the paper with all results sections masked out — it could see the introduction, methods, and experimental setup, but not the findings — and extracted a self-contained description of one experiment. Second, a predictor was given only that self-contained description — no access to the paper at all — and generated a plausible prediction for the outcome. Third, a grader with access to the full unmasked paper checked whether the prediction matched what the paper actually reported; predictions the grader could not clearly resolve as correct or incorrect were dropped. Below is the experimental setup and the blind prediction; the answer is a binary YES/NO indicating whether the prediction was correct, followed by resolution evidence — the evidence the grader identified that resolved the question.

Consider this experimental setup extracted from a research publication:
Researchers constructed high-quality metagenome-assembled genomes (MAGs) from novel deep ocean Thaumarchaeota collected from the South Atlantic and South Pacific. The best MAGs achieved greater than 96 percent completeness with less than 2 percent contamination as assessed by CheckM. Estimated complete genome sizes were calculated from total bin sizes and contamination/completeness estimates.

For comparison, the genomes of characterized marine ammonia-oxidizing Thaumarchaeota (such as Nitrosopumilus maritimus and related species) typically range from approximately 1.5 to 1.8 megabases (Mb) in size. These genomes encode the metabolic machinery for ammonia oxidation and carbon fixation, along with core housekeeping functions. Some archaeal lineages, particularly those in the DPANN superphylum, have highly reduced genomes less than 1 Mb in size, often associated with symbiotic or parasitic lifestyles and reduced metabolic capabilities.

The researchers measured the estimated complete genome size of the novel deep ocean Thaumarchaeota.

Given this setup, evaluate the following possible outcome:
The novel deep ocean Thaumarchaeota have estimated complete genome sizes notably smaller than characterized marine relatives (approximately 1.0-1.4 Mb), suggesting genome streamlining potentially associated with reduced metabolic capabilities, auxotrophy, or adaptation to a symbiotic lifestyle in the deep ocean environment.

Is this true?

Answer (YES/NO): NO